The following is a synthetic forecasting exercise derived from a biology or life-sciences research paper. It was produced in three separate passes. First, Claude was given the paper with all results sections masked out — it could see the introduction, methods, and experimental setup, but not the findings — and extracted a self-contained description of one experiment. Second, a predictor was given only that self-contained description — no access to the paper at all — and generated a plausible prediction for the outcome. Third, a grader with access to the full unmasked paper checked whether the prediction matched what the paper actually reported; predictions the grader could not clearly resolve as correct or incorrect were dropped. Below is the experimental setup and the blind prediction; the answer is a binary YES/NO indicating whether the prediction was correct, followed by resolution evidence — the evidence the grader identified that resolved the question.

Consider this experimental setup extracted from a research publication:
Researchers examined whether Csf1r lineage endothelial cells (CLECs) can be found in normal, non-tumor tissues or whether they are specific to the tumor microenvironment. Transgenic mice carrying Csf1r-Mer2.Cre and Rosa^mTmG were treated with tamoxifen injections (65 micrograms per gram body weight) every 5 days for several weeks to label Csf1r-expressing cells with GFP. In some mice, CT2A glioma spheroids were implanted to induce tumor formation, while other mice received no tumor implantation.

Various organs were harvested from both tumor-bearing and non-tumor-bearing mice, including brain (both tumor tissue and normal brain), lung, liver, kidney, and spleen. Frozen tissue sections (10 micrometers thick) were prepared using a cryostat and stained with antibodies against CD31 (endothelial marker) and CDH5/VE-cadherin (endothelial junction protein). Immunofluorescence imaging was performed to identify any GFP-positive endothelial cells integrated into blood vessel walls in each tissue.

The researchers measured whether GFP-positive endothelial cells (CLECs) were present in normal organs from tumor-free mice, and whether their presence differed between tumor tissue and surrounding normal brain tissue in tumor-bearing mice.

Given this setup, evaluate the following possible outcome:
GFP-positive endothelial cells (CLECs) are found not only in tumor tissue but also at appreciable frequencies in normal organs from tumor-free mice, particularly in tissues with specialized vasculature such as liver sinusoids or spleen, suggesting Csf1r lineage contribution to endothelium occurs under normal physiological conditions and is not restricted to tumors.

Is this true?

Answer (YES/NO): NO